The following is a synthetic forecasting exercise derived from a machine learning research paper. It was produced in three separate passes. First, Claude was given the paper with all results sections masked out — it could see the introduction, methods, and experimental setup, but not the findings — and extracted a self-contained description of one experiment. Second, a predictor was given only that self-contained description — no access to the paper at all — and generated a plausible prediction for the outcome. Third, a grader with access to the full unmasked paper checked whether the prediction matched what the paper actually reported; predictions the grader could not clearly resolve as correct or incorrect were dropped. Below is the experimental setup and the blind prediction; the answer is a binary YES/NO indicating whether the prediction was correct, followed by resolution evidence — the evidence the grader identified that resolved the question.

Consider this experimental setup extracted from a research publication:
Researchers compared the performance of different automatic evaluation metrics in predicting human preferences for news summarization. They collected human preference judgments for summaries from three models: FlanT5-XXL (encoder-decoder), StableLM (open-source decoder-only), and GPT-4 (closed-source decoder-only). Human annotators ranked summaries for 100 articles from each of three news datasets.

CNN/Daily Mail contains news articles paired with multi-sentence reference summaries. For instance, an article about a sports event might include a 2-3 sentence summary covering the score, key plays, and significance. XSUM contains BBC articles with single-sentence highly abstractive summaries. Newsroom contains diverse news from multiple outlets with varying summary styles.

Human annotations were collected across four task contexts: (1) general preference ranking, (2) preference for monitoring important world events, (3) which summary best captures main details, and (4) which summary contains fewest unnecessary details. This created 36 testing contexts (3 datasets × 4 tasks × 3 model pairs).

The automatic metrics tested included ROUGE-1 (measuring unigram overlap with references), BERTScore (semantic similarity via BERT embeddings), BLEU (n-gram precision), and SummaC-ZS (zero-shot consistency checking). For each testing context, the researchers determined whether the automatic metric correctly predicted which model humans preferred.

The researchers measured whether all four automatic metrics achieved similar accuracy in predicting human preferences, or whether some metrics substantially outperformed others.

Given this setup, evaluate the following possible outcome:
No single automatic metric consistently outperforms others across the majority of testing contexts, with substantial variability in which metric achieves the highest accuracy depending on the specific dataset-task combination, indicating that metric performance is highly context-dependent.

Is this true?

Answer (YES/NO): NO